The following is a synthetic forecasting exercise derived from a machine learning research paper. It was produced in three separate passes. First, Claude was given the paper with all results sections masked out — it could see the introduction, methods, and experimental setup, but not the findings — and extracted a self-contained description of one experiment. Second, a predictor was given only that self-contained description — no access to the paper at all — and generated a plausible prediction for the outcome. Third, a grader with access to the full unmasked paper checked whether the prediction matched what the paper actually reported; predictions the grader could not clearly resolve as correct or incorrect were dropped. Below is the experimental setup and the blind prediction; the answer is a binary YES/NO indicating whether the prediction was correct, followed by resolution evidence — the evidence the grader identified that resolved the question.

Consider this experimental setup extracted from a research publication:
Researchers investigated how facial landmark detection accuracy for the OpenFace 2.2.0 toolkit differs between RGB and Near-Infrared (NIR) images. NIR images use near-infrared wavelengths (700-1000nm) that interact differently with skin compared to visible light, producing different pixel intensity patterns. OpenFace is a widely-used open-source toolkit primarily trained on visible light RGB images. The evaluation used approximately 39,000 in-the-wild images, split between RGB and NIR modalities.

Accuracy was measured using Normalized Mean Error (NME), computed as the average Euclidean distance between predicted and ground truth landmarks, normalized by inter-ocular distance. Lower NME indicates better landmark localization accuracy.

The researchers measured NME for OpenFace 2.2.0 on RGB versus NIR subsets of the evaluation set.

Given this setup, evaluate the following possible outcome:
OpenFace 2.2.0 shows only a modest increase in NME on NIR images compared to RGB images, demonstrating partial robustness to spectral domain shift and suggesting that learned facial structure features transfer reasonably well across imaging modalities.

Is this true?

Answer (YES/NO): NO